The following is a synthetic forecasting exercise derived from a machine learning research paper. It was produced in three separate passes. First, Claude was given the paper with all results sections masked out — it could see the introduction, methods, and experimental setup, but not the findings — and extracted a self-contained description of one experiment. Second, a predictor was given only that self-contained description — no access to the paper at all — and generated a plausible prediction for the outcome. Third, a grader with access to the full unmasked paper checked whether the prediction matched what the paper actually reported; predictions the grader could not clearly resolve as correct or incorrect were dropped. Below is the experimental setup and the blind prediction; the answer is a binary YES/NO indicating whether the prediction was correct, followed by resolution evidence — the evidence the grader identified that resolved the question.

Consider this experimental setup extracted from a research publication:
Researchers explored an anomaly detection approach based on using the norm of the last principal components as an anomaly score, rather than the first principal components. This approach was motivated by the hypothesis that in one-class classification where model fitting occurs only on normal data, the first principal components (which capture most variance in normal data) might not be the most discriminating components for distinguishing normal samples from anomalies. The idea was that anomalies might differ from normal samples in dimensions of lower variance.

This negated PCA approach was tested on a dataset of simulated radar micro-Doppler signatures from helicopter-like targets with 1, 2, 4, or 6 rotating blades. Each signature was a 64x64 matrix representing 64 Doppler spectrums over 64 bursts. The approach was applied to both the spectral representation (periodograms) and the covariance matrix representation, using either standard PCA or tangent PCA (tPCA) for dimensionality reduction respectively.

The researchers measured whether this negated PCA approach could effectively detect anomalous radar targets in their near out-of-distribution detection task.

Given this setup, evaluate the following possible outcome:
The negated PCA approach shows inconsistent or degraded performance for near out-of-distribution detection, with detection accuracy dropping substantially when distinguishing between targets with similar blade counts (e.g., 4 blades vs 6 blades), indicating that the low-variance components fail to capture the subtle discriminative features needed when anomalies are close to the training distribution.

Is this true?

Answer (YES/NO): NO